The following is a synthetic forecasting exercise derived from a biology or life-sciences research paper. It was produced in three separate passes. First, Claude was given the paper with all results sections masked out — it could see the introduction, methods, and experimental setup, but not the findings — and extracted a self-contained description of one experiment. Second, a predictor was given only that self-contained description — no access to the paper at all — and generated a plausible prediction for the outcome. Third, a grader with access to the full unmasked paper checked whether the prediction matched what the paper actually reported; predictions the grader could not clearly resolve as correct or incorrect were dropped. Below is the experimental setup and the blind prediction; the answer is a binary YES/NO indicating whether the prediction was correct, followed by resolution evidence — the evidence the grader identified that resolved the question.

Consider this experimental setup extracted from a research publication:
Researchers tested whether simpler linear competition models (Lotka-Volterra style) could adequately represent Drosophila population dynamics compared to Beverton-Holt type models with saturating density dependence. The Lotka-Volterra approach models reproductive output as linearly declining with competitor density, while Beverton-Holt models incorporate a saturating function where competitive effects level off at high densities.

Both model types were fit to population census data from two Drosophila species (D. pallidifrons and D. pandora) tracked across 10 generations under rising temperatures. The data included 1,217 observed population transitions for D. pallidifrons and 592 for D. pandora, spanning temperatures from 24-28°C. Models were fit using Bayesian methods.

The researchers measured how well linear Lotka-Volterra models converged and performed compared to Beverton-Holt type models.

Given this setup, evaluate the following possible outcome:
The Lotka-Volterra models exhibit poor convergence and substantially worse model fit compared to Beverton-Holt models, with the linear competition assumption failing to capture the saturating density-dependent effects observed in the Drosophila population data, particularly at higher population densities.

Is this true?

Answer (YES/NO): NO